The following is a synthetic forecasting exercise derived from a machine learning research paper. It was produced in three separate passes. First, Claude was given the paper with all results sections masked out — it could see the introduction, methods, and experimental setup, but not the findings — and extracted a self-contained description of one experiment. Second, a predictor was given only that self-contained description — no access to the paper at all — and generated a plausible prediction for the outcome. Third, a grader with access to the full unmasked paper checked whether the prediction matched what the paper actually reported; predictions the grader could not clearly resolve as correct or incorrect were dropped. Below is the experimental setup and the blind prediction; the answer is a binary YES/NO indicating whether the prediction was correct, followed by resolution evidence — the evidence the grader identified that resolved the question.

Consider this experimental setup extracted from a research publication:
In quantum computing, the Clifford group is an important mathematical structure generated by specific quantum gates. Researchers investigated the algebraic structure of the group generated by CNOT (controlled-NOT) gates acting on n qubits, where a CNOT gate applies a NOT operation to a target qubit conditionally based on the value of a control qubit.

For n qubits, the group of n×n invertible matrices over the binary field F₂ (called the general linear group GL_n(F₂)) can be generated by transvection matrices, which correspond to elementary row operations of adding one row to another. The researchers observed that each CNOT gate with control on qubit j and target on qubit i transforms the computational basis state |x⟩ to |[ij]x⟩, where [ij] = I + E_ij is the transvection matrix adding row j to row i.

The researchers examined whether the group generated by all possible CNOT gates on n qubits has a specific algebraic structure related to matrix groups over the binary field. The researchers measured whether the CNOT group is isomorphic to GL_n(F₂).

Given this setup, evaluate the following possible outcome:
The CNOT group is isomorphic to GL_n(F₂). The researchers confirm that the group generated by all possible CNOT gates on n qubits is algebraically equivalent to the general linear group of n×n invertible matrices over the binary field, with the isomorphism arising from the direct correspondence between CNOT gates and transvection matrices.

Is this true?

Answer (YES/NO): YES